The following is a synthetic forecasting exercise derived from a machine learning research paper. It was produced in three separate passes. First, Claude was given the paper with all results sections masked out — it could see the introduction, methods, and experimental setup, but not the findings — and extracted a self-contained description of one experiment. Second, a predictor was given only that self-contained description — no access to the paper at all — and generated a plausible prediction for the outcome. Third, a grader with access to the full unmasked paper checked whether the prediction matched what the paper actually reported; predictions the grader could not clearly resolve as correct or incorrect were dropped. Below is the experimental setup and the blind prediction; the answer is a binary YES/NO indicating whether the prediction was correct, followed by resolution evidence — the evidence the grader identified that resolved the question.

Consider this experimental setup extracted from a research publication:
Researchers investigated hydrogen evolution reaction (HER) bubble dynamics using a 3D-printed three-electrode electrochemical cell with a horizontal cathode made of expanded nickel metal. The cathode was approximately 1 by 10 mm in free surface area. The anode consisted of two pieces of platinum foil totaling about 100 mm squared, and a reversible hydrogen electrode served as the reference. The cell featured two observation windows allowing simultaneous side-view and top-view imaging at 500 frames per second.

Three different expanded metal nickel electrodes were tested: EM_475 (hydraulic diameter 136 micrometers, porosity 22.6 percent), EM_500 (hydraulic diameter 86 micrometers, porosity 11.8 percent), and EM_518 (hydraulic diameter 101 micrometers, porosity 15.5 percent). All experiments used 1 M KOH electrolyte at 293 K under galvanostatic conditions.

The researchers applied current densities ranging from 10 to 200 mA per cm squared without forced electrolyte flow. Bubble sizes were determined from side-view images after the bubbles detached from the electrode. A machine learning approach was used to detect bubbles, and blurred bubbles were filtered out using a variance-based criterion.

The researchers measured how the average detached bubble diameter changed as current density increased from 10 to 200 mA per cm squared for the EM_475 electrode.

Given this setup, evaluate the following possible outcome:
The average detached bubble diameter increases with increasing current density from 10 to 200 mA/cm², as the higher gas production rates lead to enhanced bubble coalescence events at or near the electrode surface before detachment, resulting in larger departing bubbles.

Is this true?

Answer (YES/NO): YES